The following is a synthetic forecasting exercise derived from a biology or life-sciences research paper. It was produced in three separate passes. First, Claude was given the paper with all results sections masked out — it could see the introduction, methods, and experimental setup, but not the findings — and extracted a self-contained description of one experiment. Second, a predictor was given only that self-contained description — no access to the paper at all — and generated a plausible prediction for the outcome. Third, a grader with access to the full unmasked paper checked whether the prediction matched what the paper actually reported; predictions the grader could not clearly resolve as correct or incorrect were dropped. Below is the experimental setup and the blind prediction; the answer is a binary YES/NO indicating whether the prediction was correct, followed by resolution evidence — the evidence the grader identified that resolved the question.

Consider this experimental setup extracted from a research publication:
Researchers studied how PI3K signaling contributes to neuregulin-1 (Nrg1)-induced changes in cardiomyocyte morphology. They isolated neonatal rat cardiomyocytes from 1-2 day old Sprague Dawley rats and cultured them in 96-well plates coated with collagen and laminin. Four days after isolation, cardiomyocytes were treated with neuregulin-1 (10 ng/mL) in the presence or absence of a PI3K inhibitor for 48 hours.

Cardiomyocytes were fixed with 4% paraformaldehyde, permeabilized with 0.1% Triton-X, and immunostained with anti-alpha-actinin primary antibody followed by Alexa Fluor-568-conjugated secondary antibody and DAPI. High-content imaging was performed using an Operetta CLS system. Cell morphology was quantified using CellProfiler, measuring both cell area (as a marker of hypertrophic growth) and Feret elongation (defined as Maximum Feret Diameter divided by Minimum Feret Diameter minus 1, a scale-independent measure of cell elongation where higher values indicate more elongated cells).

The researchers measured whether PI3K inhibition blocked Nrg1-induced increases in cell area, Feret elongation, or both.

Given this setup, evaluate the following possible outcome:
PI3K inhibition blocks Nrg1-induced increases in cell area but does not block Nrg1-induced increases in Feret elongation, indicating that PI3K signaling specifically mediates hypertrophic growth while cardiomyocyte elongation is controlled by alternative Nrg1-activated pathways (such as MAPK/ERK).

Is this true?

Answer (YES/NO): NO